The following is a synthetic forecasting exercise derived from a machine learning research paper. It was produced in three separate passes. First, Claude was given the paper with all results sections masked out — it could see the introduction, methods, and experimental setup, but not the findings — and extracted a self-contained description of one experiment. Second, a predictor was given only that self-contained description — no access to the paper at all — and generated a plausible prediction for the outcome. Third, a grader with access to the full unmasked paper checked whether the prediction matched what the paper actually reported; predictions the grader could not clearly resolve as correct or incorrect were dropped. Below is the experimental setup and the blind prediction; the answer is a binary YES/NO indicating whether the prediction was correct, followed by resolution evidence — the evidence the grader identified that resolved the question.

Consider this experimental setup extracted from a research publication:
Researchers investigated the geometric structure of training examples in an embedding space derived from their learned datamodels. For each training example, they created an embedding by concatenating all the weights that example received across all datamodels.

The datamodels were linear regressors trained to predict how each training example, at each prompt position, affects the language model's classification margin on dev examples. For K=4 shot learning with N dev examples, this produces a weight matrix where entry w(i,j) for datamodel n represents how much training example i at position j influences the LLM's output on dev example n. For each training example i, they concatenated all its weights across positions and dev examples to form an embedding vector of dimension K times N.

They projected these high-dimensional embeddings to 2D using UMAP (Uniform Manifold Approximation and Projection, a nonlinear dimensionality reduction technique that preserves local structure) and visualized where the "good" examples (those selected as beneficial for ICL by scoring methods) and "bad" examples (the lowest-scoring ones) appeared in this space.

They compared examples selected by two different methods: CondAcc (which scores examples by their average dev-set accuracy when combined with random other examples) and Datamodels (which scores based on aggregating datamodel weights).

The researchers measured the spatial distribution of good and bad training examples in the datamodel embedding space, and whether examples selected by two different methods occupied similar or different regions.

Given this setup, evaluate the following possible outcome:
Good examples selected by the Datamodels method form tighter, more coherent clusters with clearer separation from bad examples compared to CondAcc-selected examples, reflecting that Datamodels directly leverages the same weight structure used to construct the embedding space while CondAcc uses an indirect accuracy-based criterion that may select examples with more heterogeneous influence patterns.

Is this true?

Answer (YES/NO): NO